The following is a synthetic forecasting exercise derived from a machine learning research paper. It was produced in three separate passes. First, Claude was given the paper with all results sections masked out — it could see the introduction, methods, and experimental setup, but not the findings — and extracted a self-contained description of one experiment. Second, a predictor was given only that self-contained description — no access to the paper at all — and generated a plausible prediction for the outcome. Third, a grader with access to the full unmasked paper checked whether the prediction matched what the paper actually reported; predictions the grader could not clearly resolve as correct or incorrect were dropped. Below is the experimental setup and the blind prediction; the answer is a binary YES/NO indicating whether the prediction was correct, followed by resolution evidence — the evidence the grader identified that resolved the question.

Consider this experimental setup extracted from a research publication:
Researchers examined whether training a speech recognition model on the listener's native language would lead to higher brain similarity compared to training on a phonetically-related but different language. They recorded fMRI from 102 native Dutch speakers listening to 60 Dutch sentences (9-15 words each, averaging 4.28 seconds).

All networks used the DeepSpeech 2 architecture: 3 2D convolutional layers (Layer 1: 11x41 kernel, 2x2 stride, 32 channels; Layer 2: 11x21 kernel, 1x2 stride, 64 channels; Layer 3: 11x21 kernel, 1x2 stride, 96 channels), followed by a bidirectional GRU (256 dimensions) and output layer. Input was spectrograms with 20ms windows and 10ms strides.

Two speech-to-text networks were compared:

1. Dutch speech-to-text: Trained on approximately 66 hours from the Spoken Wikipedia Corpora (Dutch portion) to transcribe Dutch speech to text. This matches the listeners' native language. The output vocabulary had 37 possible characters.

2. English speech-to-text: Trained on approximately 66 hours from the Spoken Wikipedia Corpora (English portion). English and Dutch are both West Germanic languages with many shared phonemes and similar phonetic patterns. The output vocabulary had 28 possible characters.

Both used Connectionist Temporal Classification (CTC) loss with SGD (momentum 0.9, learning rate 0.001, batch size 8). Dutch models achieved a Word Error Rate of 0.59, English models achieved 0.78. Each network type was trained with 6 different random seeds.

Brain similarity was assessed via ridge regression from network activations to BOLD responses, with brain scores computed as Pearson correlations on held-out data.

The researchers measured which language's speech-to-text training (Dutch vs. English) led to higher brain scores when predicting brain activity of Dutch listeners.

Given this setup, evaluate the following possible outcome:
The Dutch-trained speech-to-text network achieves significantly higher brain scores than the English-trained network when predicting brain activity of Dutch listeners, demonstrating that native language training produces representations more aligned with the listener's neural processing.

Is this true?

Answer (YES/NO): NO